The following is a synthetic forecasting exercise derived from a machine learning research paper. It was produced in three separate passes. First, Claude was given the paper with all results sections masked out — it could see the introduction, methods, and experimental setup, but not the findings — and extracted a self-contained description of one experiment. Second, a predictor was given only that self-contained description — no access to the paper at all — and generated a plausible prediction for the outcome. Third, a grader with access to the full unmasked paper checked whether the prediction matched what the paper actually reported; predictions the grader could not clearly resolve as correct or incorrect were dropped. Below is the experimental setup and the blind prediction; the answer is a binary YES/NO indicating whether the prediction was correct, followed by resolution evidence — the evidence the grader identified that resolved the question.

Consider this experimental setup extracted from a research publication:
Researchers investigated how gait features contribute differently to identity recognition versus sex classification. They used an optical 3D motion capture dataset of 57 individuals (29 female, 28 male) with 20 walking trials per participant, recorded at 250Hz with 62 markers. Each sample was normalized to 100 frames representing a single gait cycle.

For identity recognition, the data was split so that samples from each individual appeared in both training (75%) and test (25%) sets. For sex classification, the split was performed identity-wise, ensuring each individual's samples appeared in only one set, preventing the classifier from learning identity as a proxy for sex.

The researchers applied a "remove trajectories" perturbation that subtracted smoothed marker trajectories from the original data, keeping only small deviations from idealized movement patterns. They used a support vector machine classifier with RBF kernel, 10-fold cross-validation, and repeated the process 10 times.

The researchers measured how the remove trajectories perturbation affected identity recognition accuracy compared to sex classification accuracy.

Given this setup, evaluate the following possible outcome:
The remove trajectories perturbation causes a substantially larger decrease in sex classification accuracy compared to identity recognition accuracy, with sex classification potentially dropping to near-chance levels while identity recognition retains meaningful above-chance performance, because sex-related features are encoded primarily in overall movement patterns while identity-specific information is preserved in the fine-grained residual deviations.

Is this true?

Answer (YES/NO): NO